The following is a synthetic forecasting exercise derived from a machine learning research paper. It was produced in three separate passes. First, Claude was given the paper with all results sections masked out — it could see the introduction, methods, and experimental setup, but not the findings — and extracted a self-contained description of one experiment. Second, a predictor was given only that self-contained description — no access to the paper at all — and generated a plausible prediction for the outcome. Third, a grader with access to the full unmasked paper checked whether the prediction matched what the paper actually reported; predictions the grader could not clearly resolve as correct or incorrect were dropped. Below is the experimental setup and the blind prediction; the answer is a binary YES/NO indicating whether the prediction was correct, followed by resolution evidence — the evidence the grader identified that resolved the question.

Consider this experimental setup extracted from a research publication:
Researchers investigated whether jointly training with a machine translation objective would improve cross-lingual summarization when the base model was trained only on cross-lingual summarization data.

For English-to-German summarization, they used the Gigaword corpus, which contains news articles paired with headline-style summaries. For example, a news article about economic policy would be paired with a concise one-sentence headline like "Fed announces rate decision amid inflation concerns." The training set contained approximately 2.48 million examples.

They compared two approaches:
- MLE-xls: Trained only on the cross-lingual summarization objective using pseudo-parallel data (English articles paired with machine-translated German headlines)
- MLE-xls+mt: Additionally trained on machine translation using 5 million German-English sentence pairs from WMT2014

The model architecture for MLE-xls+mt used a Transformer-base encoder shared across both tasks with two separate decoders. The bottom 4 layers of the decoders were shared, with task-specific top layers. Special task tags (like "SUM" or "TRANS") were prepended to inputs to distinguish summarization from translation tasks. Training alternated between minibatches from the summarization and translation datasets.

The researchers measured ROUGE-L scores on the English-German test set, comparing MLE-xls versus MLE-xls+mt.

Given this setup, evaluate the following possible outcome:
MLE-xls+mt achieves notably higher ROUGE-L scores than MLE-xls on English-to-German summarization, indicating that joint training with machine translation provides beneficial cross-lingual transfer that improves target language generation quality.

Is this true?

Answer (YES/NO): YES